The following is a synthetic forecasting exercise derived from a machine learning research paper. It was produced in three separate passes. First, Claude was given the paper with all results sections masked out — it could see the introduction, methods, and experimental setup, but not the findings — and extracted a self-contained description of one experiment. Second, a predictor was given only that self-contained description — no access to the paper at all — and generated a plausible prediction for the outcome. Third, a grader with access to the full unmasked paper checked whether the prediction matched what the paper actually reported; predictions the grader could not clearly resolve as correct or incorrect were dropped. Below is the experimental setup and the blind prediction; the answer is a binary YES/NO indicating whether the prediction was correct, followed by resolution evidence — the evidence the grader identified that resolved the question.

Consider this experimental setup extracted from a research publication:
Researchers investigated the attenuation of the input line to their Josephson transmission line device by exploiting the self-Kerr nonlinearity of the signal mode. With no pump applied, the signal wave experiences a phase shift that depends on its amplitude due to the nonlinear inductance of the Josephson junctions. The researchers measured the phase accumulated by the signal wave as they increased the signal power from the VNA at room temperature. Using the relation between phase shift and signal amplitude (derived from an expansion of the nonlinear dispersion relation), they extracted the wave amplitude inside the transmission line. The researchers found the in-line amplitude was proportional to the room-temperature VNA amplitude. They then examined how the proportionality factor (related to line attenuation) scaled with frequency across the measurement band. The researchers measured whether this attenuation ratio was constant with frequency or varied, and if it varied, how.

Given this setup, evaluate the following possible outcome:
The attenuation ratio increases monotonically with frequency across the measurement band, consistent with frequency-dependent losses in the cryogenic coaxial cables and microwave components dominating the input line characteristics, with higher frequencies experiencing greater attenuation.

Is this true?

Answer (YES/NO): NO